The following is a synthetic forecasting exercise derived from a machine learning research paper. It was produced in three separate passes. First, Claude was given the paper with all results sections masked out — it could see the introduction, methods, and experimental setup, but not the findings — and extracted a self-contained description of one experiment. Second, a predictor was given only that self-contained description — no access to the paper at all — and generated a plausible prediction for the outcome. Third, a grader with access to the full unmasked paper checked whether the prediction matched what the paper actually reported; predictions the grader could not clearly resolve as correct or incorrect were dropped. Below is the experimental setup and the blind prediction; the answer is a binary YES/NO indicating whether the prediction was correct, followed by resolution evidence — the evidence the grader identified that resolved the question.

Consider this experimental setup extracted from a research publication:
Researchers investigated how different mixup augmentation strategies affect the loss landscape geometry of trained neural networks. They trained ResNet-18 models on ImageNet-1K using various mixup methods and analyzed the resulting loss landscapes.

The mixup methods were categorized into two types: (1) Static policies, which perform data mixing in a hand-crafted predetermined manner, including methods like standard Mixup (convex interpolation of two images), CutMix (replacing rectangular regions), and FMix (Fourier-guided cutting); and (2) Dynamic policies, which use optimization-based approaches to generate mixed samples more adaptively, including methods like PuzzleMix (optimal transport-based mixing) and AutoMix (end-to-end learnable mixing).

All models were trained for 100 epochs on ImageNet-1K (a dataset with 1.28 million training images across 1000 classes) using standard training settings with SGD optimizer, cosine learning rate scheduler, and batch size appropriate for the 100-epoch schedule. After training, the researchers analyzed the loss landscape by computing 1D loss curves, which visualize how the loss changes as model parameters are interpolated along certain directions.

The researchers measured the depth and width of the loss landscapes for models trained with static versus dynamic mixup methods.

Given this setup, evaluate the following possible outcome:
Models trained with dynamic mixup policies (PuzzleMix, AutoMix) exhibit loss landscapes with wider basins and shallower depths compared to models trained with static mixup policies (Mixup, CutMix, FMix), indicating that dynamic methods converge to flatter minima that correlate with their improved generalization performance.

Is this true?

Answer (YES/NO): NO